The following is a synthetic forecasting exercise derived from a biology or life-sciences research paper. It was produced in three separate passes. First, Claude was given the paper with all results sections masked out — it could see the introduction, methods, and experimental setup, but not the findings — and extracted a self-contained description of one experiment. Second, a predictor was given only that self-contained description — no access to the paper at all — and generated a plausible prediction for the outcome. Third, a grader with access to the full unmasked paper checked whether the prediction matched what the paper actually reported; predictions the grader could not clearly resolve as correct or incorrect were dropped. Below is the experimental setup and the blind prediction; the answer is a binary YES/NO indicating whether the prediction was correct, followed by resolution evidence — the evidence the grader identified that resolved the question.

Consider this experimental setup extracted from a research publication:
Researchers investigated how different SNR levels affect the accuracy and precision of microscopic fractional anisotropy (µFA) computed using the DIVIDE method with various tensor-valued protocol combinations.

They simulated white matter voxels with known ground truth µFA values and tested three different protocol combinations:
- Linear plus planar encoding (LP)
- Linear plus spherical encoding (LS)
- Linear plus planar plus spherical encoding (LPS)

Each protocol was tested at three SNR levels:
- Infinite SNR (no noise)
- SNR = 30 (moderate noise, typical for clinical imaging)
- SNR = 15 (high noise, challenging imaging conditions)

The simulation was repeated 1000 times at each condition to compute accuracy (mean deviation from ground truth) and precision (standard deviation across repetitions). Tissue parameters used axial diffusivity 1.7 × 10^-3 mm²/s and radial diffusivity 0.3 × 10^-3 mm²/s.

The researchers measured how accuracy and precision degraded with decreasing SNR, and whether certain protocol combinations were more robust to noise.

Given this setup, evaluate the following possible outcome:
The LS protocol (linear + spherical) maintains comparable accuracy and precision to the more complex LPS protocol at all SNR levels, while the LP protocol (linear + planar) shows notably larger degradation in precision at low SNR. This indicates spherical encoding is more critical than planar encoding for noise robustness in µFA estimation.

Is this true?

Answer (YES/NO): YES